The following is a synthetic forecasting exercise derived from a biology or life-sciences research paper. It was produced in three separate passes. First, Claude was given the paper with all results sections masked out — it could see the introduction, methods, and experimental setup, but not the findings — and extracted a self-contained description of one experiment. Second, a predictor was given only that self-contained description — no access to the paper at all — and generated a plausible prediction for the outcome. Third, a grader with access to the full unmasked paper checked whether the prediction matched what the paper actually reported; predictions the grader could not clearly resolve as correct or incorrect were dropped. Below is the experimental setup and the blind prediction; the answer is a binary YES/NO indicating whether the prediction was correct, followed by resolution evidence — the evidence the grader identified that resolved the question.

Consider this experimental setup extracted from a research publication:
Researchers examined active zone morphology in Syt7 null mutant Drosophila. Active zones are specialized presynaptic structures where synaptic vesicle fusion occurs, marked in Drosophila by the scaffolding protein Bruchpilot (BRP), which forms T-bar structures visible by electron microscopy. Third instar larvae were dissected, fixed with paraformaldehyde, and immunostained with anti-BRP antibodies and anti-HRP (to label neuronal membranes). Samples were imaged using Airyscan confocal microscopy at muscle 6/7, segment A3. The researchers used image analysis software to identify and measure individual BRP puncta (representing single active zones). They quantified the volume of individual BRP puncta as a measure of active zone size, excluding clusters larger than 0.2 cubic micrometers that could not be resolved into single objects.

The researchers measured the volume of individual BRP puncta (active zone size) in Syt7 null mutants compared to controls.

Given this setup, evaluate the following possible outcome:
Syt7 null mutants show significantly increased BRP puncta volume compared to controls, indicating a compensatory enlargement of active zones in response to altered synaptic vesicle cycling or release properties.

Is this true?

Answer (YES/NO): NO